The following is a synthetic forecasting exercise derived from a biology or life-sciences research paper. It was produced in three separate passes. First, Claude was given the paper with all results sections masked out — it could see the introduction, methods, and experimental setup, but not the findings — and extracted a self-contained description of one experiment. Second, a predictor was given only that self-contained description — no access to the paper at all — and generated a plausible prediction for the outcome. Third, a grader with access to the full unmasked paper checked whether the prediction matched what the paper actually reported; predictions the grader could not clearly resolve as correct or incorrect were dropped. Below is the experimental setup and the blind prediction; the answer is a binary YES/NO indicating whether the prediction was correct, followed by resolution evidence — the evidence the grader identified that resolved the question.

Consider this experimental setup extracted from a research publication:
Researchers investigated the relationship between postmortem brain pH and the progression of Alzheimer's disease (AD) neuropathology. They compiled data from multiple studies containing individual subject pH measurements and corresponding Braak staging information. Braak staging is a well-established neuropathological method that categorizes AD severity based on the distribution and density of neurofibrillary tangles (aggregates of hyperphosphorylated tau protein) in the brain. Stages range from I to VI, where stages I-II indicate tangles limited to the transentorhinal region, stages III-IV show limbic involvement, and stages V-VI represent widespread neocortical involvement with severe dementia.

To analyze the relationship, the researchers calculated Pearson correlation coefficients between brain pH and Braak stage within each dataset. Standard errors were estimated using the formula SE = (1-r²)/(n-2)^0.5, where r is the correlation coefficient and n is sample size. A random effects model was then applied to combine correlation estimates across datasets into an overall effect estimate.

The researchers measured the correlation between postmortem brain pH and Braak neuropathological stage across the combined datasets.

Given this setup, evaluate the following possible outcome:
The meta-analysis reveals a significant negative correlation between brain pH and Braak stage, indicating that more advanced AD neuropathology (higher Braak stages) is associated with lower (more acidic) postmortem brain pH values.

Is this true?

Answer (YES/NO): YES